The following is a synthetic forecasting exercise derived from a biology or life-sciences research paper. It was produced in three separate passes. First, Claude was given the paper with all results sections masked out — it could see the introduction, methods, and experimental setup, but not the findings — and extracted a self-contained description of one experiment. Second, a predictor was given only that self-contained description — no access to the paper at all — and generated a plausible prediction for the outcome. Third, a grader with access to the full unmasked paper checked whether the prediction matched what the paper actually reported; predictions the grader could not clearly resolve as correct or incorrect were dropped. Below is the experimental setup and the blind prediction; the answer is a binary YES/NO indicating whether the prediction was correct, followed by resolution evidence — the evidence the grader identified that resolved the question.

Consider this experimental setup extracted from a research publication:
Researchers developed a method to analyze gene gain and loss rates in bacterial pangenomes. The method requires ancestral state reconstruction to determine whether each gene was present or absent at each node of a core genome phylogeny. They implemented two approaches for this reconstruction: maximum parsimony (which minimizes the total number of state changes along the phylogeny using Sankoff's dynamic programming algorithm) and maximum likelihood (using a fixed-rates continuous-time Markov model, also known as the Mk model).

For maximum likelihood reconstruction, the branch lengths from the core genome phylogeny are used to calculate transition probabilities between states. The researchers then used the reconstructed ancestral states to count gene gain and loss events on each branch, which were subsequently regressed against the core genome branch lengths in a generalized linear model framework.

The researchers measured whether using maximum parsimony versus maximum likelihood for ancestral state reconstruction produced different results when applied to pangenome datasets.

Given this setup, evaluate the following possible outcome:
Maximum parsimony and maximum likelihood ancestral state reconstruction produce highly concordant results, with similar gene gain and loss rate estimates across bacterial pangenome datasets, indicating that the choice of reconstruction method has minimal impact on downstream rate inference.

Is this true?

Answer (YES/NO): YES